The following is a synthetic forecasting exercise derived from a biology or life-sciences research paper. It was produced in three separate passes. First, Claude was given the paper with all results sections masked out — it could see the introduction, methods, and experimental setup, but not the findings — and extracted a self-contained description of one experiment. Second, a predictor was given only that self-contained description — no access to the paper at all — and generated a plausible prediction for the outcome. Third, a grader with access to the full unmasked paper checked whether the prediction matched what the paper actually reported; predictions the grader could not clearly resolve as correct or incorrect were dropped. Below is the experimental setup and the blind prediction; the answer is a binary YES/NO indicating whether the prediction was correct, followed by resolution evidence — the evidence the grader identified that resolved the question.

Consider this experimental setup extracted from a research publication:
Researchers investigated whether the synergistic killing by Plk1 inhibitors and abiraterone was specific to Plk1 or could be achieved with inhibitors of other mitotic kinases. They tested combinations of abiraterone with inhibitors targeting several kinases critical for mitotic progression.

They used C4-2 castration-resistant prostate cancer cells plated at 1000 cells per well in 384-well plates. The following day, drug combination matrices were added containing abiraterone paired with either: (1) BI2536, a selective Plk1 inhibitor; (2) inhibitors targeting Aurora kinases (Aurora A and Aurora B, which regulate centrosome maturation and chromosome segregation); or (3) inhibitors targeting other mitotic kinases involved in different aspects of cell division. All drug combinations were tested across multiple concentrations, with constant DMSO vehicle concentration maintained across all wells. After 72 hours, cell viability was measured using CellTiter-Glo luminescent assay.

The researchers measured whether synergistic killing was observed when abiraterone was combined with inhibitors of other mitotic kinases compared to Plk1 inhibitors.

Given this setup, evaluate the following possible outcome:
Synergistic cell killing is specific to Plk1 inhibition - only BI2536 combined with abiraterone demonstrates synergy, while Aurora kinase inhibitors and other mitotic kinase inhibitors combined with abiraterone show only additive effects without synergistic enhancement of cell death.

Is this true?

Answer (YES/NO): YES